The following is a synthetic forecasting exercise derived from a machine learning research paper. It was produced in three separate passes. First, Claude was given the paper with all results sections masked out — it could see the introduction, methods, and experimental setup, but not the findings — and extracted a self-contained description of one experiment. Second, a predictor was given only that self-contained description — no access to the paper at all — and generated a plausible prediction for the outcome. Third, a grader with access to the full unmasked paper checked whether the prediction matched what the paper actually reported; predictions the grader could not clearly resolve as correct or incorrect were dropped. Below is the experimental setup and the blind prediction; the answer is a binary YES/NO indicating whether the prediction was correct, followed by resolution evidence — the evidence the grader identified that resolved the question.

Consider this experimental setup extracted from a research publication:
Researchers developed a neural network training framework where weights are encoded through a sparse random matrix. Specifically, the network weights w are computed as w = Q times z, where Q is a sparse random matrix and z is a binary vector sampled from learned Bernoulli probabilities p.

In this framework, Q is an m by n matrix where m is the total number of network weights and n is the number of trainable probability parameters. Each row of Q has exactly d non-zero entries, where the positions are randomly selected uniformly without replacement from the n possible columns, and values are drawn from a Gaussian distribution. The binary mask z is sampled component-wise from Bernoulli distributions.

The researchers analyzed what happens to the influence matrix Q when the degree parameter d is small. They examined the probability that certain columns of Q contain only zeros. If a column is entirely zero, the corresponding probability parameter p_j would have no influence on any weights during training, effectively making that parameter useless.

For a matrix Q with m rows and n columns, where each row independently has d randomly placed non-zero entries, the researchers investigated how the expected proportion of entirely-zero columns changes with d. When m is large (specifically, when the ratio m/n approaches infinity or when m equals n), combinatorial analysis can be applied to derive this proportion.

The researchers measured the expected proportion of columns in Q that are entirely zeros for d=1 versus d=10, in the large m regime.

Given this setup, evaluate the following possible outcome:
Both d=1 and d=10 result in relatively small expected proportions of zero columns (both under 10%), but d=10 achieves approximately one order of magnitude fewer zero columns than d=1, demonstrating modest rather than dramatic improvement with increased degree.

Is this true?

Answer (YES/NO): NO